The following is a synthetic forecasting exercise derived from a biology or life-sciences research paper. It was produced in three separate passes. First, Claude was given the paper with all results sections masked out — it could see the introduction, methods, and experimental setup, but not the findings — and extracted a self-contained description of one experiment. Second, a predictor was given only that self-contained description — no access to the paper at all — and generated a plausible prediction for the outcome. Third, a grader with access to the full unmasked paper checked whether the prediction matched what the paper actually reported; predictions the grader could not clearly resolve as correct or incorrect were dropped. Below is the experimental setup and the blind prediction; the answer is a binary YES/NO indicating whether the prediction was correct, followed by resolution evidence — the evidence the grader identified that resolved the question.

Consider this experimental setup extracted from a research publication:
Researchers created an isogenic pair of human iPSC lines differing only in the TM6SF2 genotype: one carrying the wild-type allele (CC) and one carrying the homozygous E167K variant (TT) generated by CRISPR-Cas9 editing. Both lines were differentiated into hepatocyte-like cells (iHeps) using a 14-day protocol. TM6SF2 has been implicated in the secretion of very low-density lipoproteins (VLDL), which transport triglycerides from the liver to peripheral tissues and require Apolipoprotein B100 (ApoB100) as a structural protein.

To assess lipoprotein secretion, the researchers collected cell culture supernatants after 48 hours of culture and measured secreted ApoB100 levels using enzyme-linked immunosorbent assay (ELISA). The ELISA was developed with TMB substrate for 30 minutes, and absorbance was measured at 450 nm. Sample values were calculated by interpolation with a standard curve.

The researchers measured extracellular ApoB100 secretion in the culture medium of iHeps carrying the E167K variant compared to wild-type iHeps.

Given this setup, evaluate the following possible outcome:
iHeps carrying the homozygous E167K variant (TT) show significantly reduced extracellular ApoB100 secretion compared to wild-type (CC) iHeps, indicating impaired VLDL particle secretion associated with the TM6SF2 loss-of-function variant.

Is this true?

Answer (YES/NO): YES